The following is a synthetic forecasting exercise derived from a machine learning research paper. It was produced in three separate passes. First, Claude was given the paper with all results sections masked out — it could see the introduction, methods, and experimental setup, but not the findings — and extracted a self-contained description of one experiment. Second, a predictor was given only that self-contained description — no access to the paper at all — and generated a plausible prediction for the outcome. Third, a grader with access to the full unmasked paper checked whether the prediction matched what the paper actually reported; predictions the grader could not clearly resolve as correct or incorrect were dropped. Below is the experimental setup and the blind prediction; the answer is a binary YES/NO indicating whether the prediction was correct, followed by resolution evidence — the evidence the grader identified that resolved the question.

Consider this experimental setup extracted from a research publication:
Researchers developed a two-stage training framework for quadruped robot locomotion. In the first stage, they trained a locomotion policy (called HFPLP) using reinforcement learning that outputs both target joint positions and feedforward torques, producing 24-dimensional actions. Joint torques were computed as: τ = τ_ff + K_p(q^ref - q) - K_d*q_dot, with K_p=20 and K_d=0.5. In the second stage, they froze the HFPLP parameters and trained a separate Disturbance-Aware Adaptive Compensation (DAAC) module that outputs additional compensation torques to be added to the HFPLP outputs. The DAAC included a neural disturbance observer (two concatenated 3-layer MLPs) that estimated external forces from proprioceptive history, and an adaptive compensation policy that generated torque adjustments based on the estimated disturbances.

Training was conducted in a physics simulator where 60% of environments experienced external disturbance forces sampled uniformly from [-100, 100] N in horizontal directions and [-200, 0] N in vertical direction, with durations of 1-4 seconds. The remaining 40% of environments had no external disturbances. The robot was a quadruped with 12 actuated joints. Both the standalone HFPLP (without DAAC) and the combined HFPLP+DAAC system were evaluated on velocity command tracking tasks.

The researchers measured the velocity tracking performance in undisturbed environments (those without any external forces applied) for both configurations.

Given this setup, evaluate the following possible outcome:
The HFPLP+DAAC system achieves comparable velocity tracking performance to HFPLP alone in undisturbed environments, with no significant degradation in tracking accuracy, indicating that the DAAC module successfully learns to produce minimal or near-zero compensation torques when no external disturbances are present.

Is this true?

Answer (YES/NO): YES